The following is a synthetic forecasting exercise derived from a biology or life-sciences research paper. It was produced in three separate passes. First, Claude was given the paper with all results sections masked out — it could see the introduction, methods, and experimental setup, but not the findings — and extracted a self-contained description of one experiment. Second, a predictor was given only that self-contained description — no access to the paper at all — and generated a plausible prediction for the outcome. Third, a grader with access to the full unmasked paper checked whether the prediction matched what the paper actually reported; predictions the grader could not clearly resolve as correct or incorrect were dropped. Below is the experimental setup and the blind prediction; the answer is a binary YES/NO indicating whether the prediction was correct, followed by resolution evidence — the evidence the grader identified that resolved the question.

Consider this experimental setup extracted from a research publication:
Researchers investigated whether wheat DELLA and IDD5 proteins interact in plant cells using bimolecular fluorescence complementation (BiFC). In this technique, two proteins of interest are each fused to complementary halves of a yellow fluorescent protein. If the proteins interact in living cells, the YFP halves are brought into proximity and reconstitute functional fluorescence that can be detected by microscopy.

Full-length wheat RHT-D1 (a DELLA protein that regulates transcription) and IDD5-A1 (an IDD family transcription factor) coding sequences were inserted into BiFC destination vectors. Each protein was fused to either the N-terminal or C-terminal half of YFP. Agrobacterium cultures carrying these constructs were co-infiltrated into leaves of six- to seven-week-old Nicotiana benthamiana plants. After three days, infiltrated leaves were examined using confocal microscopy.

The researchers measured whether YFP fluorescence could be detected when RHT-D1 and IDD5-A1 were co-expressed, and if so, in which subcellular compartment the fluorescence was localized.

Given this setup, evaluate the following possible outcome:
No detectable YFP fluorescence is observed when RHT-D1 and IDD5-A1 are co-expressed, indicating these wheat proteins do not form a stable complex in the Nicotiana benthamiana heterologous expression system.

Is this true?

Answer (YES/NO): NO